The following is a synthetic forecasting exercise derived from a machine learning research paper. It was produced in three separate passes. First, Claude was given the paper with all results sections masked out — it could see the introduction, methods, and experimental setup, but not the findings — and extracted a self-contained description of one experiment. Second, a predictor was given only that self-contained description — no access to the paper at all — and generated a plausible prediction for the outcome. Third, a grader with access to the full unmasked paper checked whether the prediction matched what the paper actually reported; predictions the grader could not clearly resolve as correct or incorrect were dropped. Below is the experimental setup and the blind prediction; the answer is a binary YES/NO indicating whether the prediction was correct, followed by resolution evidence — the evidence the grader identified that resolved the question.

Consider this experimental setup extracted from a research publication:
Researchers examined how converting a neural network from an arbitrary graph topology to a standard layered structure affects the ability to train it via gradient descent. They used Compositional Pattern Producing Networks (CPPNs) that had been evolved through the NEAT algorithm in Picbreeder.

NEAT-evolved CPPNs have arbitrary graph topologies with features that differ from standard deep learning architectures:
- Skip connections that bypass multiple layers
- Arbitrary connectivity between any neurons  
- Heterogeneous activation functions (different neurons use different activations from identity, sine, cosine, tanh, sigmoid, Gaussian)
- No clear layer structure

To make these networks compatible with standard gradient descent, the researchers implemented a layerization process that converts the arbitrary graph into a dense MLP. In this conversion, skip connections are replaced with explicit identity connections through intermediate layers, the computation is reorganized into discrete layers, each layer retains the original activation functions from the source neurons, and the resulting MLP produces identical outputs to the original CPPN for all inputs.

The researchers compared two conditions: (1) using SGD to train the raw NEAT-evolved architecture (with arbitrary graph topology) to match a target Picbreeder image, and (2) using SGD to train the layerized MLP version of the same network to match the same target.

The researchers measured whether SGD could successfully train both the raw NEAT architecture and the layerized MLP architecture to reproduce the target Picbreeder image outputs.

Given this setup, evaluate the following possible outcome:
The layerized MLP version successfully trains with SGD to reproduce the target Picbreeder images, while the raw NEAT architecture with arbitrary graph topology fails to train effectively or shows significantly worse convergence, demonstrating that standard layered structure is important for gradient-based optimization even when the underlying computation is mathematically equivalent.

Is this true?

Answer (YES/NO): YES